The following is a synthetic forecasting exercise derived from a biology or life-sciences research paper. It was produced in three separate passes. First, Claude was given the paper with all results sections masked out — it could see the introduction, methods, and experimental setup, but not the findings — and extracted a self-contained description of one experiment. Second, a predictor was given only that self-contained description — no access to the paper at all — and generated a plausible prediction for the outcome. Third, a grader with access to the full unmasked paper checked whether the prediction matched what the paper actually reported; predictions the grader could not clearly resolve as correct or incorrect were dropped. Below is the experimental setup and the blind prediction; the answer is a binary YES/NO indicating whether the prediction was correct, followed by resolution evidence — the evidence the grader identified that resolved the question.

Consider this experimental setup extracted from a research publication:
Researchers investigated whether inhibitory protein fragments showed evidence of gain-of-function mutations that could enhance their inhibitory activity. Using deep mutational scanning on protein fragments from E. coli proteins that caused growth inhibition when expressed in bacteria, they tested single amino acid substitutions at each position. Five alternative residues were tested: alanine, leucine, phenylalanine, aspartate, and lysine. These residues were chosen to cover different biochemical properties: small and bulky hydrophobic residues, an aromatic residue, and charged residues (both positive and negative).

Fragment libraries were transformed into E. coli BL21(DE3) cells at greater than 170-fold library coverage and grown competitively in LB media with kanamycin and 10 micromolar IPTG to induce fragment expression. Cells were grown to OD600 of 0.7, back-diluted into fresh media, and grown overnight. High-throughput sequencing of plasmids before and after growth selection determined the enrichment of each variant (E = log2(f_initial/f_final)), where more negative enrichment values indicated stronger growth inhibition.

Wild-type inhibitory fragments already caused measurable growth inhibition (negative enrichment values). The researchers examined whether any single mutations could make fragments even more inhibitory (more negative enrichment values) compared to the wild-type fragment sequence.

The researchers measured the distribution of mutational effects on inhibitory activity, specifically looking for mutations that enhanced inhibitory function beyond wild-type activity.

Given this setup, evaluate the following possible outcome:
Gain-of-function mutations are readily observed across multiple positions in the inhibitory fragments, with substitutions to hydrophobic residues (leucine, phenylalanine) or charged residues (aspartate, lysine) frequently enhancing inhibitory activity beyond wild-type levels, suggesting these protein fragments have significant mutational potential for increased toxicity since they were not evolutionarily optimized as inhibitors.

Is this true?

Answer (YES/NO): NO